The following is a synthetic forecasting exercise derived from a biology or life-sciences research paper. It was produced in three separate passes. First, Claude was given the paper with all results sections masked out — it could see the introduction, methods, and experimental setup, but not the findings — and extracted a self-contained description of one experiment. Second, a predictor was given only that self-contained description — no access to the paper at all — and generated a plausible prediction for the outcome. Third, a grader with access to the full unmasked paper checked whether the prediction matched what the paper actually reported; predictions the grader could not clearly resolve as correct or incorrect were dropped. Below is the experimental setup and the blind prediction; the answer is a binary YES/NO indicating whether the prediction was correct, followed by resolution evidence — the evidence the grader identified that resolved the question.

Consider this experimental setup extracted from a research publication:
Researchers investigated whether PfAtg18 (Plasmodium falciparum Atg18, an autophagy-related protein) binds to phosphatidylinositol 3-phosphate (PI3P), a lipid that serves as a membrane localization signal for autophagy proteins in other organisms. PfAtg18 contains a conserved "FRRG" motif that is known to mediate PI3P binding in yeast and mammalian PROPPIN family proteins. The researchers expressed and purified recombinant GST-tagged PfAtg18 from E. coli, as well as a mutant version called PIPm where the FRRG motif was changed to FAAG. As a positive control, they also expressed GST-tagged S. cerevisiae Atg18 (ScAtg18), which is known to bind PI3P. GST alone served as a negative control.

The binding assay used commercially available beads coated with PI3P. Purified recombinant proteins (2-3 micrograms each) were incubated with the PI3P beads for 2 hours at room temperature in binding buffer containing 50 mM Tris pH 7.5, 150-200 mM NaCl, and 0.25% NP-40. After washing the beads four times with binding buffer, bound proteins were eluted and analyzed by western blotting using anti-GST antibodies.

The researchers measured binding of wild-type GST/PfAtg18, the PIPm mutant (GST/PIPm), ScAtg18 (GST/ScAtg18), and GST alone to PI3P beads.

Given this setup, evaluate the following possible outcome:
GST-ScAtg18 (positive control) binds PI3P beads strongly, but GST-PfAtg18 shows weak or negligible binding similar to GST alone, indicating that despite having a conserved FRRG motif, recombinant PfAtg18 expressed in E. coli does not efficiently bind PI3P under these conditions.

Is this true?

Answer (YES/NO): NO